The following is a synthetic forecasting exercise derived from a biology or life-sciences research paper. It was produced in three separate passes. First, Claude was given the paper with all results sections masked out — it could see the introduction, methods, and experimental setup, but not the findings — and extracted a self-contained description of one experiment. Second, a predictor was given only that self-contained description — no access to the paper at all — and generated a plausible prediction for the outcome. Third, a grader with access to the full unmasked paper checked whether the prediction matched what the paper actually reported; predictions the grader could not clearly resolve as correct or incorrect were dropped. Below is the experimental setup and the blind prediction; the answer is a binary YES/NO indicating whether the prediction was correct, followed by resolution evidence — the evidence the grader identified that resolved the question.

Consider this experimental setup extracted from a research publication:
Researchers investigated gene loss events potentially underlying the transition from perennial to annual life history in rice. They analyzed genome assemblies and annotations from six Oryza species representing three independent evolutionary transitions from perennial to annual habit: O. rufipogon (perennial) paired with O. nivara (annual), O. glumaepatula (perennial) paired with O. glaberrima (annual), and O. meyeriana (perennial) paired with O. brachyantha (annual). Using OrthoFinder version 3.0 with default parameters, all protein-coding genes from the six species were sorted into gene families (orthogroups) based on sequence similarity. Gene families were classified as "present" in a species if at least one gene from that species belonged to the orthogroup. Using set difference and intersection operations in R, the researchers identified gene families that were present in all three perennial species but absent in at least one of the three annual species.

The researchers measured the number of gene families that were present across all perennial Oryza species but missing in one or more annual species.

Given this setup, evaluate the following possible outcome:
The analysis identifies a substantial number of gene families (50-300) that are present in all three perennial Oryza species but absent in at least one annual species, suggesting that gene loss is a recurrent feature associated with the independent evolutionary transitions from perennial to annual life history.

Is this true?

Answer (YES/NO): YES